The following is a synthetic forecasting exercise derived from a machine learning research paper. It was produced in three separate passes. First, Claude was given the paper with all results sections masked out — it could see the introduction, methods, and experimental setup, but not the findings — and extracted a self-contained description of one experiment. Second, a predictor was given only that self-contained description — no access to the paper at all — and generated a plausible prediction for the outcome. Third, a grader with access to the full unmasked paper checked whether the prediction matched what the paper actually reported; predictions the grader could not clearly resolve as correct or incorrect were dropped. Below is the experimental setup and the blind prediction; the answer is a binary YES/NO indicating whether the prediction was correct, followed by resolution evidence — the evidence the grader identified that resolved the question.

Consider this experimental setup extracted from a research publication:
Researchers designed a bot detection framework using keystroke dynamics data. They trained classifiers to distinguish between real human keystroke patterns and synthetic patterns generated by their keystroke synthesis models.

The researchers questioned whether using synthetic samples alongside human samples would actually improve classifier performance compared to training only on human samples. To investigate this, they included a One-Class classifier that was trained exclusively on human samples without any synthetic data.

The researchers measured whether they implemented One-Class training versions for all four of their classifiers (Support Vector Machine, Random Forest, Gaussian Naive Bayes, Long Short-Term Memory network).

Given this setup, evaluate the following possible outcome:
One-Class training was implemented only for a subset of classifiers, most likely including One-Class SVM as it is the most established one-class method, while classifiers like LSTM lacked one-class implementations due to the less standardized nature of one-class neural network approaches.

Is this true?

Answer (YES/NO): YES